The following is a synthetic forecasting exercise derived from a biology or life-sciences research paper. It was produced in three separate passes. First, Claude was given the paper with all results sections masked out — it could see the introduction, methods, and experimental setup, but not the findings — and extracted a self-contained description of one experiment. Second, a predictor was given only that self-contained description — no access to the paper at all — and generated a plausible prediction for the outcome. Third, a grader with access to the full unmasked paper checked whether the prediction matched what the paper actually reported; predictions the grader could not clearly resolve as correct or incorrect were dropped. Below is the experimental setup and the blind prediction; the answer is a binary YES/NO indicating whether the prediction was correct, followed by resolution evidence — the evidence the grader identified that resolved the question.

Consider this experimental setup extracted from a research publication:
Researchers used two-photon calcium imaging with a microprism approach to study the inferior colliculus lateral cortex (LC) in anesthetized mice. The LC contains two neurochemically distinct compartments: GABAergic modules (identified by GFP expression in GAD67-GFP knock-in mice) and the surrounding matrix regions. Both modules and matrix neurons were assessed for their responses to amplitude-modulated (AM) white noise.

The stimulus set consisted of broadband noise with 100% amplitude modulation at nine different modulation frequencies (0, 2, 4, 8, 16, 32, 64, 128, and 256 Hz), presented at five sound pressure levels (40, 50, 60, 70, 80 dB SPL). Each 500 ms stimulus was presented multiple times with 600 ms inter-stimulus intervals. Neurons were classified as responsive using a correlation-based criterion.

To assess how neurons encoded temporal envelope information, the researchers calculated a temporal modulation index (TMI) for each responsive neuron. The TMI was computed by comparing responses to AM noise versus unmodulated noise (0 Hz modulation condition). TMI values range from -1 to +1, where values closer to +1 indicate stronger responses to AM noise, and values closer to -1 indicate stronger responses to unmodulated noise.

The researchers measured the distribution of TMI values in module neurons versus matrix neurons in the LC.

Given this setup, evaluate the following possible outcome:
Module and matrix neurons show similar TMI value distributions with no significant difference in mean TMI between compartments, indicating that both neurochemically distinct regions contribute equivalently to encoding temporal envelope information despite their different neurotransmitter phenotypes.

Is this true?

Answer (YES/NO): NO